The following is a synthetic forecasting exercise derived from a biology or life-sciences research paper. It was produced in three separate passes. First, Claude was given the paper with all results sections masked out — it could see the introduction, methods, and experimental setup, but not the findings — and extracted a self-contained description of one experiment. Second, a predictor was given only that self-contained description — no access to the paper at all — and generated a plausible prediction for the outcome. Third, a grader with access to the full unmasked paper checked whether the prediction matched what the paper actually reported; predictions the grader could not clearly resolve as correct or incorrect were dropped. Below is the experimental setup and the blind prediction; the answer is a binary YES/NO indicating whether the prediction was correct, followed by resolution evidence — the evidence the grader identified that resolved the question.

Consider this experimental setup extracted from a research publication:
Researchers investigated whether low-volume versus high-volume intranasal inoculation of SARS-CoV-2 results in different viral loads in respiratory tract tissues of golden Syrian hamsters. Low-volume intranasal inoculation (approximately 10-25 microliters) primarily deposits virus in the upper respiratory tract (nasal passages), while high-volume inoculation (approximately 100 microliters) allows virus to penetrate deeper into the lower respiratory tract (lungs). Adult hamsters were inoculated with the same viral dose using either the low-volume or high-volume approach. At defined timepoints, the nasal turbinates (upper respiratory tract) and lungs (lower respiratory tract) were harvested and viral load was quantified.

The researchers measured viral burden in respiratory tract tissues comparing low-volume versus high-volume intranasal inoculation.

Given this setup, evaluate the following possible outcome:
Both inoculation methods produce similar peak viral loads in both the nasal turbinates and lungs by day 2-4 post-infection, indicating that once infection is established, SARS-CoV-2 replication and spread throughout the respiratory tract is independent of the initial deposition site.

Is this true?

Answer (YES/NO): NO